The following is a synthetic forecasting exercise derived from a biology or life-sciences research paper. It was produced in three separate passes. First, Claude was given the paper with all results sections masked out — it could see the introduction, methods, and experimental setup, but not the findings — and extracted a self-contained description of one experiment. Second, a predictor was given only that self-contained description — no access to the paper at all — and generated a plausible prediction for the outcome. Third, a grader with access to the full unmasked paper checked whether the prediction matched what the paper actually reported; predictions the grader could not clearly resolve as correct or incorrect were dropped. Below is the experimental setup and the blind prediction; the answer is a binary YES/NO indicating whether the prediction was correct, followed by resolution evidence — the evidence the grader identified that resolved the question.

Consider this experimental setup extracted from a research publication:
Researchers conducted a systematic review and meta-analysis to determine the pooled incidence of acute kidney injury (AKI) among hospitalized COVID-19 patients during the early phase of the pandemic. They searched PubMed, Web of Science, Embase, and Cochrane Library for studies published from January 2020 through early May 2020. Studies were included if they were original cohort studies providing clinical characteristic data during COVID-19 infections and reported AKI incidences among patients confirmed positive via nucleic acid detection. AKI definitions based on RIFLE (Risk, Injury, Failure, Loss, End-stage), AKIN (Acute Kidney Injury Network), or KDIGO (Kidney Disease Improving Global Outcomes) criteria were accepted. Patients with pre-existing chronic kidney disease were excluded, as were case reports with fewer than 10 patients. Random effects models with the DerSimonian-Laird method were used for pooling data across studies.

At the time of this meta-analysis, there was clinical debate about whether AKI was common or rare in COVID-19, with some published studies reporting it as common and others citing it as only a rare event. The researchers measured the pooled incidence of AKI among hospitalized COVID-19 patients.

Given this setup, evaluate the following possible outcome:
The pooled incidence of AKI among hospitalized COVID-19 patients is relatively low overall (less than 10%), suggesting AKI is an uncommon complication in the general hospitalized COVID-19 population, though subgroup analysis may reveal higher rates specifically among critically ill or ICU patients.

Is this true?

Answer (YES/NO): YES